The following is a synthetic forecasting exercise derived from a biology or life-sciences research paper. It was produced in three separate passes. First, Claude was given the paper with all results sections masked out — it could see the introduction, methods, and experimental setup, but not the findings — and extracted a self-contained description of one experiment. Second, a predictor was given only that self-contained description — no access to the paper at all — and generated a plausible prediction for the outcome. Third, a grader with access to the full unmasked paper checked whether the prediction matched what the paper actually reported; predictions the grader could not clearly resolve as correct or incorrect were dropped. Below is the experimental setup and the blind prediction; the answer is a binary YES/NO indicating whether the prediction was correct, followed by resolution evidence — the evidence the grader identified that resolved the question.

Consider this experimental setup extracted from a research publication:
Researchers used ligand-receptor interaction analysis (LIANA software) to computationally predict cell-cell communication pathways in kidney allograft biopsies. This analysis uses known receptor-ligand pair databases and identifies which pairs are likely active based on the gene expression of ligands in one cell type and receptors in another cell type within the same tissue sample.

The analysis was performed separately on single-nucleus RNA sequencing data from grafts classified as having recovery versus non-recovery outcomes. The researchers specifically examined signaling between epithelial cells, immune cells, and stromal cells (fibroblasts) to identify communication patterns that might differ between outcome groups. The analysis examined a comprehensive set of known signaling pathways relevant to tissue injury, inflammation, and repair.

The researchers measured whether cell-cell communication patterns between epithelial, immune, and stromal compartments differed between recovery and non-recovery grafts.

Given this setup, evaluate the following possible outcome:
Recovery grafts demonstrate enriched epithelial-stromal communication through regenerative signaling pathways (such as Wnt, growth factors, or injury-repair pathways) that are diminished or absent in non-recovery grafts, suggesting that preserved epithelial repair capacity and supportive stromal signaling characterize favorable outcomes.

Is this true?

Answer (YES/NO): NO